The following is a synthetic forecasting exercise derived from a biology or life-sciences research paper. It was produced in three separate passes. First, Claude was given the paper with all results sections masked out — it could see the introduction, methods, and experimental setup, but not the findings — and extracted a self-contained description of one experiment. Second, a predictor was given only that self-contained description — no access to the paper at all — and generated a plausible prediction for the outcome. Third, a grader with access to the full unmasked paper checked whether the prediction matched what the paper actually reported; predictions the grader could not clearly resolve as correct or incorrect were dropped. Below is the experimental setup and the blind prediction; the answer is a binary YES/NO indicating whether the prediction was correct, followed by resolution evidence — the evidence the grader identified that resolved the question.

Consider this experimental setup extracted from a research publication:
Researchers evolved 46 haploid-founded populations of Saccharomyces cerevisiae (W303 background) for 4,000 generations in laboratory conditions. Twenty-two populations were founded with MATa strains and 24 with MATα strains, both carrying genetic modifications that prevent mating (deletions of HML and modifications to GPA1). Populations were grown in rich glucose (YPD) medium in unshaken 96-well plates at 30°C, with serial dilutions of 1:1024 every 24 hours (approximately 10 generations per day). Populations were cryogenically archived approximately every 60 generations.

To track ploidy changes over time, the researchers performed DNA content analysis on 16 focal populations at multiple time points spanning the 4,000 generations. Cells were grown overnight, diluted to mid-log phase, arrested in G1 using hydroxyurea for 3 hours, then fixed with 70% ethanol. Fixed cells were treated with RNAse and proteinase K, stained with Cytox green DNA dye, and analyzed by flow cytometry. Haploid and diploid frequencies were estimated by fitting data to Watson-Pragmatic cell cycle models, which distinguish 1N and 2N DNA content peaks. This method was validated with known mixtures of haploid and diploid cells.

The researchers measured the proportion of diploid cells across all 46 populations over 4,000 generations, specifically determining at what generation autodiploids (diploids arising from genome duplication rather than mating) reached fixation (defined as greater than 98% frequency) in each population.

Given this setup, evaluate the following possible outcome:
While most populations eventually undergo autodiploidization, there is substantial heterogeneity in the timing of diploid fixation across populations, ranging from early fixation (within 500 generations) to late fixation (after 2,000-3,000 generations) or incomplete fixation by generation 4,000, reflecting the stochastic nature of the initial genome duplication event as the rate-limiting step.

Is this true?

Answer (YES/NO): NO